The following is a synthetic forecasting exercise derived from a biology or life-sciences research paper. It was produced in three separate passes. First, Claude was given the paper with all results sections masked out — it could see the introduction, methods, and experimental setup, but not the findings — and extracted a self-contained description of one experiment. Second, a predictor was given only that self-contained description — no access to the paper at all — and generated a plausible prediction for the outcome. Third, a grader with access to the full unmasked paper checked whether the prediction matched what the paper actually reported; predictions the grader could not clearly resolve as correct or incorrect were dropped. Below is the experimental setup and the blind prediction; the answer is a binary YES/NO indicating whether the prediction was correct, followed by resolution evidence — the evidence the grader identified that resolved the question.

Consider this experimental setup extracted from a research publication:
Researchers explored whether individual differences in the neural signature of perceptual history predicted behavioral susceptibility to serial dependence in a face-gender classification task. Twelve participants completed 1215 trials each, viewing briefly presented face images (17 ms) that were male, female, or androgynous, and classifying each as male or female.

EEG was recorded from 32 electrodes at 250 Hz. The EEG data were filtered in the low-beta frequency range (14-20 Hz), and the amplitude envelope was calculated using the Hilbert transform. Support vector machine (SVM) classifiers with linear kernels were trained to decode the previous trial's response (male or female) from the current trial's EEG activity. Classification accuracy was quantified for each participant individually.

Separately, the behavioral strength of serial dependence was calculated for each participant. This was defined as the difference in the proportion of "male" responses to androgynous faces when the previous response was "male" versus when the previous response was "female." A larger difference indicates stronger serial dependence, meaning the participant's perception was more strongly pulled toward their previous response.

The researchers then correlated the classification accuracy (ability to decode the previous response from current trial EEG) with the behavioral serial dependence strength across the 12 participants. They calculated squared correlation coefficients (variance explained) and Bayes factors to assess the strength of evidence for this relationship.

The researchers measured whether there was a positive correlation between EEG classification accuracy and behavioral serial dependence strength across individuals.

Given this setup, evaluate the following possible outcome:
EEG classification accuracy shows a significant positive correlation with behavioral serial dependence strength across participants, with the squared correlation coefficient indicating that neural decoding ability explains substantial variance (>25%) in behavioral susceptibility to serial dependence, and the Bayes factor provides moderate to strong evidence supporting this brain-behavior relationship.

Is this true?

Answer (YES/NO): YES